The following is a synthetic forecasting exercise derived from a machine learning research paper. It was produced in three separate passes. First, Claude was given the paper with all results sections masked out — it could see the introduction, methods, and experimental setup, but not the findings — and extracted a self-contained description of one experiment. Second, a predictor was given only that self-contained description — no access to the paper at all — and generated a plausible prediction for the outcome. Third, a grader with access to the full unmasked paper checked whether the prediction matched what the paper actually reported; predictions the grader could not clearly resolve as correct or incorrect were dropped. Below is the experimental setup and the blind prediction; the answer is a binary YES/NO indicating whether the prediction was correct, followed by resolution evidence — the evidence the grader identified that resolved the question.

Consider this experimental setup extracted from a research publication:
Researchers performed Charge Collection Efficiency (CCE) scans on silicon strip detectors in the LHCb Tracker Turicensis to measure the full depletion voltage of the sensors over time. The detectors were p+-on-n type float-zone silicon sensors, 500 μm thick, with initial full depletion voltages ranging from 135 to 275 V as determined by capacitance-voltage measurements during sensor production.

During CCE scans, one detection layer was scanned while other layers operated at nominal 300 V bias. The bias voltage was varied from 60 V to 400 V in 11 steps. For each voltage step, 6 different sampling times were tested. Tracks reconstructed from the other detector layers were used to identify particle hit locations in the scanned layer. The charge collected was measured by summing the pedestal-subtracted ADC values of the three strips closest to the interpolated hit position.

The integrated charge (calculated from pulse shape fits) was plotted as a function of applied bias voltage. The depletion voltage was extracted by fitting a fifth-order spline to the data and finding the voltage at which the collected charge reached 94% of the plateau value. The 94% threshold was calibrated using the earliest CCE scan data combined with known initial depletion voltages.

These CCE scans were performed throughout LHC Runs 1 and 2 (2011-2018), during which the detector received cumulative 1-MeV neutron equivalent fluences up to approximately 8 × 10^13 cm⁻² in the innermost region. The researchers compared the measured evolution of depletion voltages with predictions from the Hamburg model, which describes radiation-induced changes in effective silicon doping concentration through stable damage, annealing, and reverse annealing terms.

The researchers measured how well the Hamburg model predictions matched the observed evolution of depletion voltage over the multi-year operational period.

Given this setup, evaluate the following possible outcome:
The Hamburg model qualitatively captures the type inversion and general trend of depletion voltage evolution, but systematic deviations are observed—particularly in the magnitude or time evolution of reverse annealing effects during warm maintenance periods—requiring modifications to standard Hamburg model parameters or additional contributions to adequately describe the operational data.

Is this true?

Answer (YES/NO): NO